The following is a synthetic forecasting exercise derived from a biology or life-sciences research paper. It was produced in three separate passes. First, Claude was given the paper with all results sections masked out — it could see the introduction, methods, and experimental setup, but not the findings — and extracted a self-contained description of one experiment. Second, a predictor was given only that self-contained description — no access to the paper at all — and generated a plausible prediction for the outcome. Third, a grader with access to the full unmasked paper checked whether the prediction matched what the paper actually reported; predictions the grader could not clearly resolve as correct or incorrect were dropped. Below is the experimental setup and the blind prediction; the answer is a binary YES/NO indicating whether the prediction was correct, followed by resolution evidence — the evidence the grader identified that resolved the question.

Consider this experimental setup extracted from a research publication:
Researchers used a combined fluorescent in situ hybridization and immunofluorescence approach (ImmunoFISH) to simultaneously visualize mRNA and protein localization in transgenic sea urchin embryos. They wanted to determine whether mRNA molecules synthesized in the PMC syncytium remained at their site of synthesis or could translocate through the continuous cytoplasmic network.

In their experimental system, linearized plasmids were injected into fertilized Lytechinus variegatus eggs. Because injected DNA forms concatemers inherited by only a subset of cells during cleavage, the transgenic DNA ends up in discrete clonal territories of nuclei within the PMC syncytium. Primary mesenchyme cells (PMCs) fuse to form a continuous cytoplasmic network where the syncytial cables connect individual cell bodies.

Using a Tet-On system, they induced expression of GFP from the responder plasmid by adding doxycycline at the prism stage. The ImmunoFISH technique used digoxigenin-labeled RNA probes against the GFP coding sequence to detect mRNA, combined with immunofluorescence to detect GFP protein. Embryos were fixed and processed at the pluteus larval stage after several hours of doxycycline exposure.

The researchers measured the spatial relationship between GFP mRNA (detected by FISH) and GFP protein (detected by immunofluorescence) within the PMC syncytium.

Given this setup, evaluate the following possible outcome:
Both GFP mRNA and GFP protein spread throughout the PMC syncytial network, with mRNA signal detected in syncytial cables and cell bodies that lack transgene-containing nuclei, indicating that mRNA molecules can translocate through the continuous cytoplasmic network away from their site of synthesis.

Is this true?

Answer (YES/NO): NO